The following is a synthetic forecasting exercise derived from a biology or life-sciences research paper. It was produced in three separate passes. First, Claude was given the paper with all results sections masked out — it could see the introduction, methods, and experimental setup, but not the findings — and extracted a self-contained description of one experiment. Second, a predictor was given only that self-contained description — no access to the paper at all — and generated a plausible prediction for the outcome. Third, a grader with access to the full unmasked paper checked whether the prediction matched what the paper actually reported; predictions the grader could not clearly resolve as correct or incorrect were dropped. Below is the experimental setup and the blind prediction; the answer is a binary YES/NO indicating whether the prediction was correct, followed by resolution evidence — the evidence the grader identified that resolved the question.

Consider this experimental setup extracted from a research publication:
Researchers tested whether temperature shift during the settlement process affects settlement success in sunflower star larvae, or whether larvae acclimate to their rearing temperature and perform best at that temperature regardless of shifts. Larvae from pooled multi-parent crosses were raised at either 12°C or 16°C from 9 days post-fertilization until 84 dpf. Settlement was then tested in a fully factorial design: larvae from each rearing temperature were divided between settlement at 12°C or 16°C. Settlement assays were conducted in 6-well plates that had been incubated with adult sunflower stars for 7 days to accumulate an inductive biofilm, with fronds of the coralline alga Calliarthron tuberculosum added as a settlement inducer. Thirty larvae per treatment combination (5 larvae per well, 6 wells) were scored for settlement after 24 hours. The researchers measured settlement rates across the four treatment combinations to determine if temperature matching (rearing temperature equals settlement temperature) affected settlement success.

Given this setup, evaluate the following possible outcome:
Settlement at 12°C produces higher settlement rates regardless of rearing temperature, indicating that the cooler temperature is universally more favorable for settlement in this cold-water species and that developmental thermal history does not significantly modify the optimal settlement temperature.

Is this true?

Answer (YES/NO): NO